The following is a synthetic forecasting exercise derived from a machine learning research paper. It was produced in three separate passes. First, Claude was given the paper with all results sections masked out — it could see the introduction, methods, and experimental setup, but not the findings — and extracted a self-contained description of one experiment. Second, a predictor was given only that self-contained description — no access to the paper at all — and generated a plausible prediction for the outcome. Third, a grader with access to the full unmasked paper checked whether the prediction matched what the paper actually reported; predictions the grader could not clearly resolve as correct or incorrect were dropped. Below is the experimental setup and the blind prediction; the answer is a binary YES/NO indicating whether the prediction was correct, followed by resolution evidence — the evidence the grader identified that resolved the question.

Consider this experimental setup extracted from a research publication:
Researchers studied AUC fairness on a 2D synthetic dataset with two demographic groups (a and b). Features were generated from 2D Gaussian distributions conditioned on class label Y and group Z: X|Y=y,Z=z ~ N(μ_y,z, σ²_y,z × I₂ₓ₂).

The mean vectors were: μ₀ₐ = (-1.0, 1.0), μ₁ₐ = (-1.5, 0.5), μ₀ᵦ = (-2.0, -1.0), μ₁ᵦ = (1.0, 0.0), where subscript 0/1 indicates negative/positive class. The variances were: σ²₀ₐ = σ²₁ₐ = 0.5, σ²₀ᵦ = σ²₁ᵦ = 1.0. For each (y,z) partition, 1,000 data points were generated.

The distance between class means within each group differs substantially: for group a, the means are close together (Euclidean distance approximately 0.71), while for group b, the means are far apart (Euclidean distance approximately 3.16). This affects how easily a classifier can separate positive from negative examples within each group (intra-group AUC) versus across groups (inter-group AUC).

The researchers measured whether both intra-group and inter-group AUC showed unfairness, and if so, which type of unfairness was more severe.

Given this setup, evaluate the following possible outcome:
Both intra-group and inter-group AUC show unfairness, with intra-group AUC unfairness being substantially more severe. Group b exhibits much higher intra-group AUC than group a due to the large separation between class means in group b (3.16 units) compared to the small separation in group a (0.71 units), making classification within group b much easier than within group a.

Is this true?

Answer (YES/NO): YES